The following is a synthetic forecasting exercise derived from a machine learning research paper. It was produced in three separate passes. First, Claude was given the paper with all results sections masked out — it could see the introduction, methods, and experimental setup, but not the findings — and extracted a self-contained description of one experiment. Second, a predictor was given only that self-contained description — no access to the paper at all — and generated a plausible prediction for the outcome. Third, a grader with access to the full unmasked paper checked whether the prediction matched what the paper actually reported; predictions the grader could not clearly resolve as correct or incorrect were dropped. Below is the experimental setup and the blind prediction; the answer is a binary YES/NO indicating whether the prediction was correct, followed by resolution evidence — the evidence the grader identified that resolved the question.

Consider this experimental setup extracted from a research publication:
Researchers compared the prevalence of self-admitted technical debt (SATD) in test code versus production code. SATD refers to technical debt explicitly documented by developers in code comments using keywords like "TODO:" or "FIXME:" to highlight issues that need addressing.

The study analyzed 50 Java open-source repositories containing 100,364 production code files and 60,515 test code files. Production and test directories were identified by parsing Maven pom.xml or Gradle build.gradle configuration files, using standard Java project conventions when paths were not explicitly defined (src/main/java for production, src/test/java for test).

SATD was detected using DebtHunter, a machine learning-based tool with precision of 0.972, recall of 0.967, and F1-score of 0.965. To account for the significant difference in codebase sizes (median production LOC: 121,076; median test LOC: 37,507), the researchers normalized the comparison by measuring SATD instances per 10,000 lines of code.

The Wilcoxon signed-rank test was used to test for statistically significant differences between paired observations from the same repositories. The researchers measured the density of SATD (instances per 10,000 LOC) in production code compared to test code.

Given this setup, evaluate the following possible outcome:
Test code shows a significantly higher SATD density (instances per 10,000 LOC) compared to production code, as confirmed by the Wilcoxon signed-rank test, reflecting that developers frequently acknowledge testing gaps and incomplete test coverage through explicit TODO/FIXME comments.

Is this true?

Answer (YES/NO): NO